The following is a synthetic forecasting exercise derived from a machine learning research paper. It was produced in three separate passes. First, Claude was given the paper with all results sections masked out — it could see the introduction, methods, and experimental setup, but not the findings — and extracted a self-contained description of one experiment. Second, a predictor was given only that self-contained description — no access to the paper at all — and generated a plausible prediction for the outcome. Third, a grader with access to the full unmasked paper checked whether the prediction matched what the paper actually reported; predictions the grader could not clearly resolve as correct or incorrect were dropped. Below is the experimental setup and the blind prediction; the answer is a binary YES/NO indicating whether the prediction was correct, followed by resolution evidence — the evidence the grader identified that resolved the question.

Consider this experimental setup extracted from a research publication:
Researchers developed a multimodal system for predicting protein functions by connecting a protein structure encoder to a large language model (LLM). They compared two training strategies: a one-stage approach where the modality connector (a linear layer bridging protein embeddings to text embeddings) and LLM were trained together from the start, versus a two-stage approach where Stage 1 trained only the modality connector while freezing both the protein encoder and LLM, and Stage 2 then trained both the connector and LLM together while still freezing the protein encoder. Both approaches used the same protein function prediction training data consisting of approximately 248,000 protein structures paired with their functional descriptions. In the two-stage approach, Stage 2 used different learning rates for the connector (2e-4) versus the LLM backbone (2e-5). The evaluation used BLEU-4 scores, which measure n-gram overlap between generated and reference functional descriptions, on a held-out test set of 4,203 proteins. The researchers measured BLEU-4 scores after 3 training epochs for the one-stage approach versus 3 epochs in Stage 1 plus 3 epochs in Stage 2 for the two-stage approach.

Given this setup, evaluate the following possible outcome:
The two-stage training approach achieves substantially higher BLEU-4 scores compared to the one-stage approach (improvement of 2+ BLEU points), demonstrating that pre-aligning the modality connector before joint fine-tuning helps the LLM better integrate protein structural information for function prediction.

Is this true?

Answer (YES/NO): YES